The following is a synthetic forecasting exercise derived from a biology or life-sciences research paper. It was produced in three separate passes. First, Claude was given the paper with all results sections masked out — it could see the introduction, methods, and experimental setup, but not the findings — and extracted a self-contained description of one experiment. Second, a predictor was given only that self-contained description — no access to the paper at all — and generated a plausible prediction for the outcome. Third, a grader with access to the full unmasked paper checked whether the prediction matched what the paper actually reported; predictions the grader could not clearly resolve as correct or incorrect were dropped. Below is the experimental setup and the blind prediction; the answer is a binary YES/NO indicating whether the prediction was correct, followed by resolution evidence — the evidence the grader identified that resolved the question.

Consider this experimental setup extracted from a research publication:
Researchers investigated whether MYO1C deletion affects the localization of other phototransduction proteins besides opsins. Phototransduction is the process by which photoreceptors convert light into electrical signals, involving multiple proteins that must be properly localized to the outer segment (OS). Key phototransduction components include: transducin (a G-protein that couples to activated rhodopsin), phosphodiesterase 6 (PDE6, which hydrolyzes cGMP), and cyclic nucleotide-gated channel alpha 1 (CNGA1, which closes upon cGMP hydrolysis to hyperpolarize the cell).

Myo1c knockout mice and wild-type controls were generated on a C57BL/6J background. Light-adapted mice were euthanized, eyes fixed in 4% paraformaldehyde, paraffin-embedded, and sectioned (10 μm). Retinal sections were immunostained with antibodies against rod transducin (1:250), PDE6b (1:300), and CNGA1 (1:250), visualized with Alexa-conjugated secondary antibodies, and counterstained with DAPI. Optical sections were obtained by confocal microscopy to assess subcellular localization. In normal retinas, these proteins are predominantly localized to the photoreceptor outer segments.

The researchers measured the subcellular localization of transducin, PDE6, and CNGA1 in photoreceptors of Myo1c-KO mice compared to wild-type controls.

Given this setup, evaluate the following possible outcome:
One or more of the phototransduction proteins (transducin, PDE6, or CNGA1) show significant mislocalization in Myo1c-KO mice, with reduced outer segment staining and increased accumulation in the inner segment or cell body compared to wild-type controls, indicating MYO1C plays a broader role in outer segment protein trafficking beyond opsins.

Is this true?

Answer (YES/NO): NO